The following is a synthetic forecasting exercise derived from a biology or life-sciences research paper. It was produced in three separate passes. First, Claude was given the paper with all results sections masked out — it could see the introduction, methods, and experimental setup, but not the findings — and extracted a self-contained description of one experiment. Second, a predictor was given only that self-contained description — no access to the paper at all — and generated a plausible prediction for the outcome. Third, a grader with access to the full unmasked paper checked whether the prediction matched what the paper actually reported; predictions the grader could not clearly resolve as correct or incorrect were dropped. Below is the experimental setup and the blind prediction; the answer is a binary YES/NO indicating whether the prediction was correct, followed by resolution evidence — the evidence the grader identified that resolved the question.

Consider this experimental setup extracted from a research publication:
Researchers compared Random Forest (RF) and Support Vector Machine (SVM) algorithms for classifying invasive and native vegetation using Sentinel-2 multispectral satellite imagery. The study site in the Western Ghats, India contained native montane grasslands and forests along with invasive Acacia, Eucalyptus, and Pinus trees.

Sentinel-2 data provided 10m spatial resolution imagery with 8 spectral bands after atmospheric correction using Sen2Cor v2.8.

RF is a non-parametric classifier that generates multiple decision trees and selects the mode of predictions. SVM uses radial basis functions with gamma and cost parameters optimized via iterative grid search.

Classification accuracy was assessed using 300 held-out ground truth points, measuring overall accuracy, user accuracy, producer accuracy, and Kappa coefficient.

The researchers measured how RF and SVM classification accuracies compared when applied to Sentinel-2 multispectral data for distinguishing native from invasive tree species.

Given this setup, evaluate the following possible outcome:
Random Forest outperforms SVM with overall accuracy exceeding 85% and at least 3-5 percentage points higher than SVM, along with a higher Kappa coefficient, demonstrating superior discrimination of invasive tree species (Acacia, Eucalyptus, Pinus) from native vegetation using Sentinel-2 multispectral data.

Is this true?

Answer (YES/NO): NO